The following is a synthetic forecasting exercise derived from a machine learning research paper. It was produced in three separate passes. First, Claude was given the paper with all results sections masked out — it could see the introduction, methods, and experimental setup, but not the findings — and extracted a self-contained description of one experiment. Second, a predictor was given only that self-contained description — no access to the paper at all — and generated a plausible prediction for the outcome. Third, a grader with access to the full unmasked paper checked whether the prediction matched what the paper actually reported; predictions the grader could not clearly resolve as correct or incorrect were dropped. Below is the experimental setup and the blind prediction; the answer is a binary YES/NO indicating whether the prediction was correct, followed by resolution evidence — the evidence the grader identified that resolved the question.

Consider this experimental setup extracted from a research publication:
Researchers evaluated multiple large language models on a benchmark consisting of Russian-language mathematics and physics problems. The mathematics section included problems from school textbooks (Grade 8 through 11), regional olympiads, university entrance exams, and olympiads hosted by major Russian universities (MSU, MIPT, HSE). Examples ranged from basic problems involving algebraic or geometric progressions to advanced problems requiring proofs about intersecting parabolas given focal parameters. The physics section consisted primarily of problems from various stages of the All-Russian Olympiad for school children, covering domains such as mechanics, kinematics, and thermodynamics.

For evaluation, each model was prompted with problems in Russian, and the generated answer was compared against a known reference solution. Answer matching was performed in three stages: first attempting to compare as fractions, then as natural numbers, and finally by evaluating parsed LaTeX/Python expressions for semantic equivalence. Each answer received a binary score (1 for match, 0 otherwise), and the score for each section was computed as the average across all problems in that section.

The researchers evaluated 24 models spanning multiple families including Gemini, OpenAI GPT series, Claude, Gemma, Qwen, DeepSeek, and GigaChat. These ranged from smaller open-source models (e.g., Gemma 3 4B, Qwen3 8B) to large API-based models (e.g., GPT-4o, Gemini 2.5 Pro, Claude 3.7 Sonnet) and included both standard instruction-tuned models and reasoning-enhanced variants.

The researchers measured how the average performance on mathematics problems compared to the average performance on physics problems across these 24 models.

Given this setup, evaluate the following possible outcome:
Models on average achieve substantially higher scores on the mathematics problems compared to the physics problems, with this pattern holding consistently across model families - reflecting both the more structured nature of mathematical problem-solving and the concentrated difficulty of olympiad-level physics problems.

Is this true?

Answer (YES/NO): YES